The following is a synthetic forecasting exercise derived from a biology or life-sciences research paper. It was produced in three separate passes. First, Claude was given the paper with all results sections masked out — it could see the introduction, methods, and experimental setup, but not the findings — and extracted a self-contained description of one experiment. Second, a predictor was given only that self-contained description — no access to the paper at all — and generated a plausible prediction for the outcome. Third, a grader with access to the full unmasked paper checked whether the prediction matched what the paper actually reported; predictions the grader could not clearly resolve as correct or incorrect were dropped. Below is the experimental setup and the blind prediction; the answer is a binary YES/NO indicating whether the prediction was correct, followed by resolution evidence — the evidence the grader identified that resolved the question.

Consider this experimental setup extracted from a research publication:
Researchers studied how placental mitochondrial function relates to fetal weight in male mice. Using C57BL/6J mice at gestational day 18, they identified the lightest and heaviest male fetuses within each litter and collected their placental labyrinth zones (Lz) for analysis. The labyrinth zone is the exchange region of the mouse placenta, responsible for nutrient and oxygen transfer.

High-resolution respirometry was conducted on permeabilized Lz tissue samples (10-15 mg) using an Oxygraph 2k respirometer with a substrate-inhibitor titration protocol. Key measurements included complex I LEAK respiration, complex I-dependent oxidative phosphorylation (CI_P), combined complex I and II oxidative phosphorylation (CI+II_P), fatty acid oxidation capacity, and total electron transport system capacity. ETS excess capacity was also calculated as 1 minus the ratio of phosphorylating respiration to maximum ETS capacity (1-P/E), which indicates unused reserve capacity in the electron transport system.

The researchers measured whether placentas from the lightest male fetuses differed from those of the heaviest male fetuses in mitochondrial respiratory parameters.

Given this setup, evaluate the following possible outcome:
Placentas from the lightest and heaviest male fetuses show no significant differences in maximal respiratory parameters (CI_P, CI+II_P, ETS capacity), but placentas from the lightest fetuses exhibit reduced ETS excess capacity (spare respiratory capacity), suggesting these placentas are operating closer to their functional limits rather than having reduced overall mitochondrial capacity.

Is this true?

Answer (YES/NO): NO